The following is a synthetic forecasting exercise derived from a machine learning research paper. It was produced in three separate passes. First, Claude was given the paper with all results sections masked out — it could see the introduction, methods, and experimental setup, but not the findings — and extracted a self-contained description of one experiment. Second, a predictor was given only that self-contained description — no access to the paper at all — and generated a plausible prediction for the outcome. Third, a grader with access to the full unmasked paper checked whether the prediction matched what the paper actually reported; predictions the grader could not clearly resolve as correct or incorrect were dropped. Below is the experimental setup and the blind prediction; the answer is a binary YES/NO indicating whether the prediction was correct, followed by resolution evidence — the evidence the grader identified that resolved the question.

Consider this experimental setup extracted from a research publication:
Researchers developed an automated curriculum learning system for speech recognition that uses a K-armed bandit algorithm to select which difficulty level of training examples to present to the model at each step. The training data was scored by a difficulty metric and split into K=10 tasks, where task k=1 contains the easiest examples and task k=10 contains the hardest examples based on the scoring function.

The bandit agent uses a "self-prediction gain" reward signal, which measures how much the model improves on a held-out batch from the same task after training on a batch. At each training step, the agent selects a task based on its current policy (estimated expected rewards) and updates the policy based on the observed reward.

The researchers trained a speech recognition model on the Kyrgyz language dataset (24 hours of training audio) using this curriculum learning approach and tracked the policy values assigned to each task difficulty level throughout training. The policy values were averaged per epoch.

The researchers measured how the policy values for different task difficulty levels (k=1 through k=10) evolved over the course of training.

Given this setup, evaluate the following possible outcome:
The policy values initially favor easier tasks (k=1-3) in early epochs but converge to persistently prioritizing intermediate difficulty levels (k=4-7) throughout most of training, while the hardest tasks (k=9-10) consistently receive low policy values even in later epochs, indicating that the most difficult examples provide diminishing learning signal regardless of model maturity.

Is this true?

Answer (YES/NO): NO